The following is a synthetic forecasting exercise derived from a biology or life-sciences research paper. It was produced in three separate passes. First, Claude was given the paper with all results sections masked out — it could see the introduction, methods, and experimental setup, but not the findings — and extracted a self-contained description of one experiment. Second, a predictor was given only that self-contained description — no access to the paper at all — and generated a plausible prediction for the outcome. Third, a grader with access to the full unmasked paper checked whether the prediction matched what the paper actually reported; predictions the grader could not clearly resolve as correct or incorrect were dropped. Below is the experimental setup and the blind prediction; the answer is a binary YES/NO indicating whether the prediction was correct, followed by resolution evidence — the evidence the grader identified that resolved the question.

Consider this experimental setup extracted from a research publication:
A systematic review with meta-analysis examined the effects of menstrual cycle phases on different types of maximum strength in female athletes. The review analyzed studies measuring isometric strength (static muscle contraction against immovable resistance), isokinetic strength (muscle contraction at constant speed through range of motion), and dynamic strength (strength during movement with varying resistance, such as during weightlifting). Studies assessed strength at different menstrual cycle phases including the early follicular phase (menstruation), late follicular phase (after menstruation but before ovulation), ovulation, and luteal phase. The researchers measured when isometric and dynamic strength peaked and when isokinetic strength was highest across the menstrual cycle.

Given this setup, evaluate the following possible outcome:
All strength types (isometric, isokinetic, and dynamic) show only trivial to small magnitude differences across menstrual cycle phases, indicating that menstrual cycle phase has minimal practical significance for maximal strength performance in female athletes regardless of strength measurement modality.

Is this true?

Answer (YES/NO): NO